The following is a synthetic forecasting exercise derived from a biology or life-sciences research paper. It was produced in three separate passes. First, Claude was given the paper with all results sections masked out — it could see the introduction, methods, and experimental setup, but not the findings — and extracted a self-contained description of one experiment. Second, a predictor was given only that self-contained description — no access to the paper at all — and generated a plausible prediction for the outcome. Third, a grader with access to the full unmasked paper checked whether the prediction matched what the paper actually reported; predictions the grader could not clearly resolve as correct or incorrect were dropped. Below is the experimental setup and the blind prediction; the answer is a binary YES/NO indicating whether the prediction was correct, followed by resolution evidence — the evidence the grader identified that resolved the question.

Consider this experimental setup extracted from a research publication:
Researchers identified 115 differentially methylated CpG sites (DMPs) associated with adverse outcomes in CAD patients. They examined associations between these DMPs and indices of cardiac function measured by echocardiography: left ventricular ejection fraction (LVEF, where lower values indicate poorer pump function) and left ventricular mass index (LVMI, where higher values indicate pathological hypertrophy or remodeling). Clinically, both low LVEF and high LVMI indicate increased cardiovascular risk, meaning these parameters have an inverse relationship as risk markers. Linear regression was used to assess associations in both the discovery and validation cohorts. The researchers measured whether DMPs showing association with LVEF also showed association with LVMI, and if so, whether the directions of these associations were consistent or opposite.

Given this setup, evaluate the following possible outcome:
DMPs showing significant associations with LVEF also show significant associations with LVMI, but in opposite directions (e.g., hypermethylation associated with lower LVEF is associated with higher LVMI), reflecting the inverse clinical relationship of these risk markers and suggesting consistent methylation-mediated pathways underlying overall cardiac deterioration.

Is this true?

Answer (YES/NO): YES